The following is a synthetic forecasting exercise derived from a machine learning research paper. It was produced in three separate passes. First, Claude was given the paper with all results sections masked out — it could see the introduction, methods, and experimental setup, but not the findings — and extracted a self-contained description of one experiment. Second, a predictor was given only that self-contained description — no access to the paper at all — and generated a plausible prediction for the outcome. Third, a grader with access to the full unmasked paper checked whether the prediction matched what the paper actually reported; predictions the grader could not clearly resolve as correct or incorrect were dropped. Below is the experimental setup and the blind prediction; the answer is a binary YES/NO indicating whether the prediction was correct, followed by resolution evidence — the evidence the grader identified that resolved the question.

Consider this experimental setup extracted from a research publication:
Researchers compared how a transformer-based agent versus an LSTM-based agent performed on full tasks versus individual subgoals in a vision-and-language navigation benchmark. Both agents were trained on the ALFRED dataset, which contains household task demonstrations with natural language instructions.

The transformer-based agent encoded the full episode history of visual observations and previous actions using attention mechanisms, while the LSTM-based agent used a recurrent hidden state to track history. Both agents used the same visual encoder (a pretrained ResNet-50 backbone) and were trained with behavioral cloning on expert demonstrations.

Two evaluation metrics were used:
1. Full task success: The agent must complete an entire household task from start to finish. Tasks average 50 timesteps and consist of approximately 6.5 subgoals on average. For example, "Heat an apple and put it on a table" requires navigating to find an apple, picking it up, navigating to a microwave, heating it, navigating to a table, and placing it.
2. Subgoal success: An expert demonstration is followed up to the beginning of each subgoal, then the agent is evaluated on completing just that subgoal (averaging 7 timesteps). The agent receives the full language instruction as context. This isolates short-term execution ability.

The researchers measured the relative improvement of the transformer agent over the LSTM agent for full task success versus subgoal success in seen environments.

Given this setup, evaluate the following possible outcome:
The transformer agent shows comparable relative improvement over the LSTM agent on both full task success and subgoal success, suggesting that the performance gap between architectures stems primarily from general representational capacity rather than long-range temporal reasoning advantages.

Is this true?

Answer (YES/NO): NO